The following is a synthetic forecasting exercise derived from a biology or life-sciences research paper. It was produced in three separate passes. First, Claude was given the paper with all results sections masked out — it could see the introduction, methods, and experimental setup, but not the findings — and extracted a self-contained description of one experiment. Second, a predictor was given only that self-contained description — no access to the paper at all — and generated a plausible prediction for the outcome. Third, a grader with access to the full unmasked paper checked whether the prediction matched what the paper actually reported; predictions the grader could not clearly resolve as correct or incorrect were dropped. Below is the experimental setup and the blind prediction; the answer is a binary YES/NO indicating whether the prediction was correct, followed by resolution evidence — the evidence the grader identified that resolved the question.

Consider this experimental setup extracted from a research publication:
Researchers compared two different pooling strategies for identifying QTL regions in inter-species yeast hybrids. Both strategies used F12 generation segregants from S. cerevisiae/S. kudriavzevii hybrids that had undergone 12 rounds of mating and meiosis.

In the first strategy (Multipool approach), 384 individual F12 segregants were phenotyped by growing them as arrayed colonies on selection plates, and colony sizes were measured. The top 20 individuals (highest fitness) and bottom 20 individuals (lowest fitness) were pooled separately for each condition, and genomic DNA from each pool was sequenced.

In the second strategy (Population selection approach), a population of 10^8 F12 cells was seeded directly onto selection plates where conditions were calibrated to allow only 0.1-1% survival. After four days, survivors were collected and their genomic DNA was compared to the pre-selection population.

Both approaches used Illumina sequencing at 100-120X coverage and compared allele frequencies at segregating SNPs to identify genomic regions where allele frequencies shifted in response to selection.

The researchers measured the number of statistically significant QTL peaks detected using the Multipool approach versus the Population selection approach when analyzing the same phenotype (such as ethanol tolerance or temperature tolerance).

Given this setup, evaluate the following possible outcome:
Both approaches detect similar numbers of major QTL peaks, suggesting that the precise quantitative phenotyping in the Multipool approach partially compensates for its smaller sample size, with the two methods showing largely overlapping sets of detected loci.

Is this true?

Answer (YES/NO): NO